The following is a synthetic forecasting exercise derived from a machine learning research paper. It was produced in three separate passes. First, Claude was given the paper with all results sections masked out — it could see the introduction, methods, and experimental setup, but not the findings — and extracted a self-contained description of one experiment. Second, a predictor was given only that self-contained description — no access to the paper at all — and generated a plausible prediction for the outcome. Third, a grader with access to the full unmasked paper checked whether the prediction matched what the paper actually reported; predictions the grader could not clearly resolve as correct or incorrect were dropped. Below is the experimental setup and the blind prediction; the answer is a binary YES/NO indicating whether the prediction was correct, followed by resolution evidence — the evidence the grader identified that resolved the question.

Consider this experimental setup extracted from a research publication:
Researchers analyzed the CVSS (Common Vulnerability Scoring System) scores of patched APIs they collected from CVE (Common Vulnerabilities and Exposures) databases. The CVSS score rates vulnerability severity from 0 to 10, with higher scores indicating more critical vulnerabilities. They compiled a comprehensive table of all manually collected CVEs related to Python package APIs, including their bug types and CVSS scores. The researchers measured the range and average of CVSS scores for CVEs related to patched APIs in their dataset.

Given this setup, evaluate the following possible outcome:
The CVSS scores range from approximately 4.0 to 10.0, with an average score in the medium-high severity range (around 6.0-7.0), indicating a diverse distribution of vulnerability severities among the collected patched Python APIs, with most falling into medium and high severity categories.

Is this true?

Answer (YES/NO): YES